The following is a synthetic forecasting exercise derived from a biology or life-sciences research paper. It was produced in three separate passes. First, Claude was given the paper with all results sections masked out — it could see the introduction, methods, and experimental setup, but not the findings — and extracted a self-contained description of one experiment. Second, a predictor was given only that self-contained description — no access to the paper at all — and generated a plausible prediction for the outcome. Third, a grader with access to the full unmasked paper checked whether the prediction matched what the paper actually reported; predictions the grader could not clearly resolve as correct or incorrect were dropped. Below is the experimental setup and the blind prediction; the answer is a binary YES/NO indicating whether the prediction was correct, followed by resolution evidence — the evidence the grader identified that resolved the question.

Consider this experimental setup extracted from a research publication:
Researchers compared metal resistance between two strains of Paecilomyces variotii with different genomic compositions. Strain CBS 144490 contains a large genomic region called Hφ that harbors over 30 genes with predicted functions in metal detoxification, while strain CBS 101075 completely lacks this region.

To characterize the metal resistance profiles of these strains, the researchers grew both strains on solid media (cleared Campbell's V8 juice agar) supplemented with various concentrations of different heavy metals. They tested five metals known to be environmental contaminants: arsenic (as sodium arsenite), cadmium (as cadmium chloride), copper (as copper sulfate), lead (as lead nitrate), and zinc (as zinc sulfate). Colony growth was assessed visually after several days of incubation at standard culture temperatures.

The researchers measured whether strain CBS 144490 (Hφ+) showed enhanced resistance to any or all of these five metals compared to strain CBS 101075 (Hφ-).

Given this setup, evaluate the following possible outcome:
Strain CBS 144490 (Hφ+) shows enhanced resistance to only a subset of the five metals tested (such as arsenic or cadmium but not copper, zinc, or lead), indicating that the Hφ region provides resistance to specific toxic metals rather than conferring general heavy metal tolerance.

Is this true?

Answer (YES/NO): NO